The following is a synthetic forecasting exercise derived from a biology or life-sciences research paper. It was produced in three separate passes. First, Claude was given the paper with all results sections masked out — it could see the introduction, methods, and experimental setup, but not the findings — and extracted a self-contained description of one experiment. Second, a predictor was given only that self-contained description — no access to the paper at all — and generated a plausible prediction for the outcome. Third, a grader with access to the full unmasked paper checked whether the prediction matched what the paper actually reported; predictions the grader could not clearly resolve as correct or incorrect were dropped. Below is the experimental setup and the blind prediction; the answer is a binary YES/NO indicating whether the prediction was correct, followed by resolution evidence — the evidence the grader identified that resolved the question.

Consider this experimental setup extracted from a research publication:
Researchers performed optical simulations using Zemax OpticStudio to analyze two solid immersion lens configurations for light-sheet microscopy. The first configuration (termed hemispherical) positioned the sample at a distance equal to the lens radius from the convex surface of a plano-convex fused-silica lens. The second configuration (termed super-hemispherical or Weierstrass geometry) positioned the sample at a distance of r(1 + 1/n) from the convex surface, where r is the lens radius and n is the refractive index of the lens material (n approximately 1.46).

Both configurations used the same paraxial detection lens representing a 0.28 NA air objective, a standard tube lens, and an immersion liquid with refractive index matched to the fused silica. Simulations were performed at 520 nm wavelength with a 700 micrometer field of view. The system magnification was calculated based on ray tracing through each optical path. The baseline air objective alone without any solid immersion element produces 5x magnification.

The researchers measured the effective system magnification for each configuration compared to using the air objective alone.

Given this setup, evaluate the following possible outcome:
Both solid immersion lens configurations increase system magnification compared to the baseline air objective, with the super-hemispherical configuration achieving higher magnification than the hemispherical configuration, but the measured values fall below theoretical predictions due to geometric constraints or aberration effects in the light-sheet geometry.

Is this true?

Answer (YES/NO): NO